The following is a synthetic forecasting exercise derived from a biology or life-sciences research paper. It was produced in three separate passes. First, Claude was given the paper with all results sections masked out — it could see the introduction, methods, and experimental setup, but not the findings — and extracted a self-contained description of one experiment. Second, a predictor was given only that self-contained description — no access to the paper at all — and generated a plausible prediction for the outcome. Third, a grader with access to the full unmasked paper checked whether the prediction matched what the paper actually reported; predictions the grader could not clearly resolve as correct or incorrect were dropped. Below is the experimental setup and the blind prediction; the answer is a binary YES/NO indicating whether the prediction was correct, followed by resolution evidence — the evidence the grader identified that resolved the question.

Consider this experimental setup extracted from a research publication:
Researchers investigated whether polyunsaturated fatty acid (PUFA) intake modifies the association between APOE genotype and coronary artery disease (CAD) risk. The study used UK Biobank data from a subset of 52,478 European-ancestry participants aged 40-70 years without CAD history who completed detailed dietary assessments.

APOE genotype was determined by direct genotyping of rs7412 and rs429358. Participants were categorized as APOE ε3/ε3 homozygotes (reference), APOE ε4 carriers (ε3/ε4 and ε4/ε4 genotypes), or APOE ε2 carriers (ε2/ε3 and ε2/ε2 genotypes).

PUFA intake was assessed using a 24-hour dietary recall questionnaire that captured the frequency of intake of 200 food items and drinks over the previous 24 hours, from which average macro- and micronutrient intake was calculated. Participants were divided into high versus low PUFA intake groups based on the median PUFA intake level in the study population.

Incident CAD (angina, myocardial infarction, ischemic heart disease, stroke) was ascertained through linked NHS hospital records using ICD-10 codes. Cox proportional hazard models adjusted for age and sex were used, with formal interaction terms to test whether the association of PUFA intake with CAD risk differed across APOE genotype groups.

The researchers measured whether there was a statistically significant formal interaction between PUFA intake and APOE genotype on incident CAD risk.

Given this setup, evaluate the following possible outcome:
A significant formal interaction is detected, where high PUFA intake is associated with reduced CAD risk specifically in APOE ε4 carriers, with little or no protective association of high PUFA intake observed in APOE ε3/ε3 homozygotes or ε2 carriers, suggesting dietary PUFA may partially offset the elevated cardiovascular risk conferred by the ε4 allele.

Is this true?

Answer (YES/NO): NO